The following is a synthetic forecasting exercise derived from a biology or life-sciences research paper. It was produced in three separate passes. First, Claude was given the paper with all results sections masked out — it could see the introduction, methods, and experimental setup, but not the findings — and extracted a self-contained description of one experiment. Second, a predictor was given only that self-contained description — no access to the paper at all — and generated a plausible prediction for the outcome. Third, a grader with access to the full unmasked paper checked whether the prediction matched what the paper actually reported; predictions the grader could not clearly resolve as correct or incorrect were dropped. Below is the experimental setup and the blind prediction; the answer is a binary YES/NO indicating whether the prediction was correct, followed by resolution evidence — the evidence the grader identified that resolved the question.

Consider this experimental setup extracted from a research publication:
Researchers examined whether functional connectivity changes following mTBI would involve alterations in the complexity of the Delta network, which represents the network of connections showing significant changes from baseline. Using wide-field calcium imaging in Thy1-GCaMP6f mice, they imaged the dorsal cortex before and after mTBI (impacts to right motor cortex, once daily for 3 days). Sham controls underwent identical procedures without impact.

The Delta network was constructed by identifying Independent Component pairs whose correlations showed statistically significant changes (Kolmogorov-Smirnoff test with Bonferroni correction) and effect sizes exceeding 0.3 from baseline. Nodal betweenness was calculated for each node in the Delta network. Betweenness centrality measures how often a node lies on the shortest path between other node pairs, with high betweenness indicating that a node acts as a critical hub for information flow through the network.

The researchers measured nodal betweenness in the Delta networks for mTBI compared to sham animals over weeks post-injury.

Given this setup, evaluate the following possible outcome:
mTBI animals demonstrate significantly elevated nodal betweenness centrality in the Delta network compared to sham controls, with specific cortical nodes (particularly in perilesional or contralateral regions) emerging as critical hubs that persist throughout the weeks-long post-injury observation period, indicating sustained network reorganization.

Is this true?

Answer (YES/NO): NO